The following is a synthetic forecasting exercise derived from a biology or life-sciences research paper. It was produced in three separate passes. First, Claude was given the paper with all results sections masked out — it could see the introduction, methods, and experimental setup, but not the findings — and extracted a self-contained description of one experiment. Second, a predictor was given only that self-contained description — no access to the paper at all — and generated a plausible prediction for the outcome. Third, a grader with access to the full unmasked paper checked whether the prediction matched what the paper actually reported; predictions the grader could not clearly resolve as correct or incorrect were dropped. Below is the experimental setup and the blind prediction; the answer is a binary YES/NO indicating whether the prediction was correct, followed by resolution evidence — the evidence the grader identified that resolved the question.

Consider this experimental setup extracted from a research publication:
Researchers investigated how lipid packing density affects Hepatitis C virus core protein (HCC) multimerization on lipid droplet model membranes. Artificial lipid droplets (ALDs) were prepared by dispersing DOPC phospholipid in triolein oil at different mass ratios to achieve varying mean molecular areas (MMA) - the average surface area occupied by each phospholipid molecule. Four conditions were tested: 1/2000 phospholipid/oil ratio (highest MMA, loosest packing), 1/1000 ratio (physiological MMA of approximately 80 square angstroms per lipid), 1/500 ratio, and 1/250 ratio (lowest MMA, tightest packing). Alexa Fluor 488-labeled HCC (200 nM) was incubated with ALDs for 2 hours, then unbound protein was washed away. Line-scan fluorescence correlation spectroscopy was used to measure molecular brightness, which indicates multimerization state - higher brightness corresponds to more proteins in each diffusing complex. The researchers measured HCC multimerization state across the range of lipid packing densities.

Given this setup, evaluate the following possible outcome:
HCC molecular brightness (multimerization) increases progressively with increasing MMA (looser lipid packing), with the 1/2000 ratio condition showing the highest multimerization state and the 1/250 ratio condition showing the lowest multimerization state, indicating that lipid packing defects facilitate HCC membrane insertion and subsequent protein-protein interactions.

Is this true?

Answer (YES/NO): NO